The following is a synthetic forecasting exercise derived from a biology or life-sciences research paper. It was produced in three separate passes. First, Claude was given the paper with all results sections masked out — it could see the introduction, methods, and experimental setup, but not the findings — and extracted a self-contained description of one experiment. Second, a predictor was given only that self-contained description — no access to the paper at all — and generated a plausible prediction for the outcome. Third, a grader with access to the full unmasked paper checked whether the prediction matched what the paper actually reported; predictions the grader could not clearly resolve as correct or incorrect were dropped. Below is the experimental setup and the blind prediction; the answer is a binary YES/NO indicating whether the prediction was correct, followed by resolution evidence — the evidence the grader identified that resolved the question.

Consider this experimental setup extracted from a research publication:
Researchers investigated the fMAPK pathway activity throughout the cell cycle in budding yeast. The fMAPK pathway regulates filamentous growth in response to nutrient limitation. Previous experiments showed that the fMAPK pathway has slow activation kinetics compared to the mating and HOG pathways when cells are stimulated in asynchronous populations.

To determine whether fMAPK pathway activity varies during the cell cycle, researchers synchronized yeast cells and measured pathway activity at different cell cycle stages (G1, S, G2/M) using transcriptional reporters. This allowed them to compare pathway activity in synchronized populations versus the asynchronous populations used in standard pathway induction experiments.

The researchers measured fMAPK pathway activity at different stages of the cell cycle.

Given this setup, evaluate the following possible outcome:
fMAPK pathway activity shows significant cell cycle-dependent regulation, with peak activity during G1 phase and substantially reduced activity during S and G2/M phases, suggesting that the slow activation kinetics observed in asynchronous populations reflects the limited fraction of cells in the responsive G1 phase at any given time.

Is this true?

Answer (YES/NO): NO